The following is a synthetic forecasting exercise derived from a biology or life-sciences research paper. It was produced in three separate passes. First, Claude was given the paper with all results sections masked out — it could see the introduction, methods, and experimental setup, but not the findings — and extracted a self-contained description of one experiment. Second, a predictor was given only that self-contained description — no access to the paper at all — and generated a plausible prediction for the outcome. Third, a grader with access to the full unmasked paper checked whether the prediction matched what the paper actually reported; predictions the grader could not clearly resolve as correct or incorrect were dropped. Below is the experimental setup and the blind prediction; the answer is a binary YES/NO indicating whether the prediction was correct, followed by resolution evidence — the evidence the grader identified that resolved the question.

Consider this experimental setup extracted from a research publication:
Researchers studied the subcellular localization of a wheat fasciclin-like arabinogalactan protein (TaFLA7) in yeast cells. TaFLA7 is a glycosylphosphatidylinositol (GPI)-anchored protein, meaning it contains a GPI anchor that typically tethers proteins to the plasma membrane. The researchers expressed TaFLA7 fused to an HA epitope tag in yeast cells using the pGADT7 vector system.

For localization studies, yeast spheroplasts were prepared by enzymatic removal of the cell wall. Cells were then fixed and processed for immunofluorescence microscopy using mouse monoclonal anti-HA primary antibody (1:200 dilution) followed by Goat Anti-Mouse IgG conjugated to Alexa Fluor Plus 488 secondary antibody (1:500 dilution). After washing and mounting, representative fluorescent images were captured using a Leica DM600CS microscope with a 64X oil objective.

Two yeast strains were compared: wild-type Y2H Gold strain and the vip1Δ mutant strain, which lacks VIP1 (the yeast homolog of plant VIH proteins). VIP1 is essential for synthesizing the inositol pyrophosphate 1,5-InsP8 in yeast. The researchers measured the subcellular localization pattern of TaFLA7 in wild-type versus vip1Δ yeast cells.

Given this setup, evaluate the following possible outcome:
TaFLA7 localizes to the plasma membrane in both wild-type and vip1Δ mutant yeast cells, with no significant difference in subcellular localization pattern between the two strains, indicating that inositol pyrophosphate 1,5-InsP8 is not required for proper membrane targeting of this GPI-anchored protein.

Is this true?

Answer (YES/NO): NO